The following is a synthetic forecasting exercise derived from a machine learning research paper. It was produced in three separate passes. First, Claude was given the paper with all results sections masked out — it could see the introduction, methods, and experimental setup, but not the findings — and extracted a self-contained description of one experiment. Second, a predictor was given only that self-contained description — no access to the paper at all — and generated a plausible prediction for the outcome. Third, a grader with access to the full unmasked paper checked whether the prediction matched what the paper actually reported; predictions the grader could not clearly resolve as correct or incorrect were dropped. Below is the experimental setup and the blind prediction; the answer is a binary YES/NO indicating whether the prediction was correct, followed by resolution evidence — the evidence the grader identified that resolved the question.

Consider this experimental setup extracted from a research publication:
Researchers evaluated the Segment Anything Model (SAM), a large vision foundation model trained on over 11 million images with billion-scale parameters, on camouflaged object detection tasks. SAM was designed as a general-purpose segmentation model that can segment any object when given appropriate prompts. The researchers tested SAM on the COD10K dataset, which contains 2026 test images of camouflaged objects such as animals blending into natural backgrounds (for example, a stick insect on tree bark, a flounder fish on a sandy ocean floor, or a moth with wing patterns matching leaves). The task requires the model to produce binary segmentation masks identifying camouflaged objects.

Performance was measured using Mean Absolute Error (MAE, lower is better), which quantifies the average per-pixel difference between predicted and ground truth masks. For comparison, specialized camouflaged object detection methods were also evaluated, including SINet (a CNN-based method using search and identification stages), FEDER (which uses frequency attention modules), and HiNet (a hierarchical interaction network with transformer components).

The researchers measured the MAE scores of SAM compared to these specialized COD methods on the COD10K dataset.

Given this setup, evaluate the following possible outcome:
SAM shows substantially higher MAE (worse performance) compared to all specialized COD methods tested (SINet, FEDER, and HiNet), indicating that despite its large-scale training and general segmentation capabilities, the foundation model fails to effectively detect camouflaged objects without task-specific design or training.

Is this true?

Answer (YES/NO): NO